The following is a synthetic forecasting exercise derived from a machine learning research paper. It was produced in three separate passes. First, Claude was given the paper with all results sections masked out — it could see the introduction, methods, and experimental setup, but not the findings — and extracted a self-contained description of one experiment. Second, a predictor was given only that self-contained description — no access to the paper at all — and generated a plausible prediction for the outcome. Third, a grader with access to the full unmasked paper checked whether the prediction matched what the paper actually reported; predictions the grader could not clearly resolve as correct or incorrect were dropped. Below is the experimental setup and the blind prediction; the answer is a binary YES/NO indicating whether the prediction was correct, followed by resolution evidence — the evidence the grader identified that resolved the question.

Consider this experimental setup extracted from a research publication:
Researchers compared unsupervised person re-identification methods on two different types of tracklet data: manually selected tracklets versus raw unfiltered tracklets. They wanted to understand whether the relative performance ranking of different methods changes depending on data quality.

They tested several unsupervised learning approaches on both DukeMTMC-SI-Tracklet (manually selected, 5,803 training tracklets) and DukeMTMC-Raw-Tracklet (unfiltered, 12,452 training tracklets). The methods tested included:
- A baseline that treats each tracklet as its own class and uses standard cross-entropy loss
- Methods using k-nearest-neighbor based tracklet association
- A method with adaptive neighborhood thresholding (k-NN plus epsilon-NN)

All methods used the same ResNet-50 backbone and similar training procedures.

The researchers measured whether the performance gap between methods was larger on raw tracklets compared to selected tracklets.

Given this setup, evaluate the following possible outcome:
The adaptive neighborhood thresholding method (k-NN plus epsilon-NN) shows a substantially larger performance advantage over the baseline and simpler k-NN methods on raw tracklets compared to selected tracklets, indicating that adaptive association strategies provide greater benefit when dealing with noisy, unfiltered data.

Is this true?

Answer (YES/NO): NO